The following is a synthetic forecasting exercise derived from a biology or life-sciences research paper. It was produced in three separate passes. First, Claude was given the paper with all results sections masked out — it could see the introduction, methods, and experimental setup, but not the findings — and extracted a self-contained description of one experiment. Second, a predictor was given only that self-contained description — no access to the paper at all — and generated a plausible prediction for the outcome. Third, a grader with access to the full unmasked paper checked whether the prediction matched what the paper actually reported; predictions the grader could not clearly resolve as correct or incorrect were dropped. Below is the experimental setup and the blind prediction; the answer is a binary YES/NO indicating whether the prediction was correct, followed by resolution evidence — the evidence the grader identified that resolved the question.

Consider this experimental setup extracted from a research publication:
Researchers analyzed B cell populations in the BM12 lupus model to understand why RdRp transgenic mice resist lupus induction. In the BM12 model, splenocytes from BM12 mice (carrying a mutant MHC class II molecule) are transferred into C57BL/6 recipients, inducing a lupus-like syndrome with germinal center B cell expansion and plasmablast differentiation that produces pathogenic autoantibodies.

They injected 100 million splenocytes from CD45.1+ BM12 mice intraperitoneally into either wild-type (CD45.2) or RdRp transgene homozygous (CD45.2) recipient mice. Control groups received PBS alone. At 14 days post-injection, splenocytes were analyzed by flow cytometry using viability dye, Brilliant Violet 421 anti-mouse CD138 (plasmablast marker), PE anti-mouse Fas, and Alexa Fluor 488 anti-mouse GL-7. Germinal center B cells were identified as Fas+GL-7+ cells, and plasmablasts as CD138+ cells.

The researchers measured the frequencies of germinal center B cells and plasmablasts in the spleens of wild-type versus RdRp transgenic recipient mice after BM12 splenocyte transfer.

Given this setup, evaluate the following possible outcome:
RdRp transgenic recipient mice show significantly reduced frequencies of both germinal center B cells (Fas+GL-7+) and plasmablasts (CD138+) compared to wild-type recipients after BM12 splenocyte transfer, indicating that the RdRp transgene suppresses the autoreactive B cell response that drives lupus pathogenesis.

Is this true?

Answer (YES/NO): YES